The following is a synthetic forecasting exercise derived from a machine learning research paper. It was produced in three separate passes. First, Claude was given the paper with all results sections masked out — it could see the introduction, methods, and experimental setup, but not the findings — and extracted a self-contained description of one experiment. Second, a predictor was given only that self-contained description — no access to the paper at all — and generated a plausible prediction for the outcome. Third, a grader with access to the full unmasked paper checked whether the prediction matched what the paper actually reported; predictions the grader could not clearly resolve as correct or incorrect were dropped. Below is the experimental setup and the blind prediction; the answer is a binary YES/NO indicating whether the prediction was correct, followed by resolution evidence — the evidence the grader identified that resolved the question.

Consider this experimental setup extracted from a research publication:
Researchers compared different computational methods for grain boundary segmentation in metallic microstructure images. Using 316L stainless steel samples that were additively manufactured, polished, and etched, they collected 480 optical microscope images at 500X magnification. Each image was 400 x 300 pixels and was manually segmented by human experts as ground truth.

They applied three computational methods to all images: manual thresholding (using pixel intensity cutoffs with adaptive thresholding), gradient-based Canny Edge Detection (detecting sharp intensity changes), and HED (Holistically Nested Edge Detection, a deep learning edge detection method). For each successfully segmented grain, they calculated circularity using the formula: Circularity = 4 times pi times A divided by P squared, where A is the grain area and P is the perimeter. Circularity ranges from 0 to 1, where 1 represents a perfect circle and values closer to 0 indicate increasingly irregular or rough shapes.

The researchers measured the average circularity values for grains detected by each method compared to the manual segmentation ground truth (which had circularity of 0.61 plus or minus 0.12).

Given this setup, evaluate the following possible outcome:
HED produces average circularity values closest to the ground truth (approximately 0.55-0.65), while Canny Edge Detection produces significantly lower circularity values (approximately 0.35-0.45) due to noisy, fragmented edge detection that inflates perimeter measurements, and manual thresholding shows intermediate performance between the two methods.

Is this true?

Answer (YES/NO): NO